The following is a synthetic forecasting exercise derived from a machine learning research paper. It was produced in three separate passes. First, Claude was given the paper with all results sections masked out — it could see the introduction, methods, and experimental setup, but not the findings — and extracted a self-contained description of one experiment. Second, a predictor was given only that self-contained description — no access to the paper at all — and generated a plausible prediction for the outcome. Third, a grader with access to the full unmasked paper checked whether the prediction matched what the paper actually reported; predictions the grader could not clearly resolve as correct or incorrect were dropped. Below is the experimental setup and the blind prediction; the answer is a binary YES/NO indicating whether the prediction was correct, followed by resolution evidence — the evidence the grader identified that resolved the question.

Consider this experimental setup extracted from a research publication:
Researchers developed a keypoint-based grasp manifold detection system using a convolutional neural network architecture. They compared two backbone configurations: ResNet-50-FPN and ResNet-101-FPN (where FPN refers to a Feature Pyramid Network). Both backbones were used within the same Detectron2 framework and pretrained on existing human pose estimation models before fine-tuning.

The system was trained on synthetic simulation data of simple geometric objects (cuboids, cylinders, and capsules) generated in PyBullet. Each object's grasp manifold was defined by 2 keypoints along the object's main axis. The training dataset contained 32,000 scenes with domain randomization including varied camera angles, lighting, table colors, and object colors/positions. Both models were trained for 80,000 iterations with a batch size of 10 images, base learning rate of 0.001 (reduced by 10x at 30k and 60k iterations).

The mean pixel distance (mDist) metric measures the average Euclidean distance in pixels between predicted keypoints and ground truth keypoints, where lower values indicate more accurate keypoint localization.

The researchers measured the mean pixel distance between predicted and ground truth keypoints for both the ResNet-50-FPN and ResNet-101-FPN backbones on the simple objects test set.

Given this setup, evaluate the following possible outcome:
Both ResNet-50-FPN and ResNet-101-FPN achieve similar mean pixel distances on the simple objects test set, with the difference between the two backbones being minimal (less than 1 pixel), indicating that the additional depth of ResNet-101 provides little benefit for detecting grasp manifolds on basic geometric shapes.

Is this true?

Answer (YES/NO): YES